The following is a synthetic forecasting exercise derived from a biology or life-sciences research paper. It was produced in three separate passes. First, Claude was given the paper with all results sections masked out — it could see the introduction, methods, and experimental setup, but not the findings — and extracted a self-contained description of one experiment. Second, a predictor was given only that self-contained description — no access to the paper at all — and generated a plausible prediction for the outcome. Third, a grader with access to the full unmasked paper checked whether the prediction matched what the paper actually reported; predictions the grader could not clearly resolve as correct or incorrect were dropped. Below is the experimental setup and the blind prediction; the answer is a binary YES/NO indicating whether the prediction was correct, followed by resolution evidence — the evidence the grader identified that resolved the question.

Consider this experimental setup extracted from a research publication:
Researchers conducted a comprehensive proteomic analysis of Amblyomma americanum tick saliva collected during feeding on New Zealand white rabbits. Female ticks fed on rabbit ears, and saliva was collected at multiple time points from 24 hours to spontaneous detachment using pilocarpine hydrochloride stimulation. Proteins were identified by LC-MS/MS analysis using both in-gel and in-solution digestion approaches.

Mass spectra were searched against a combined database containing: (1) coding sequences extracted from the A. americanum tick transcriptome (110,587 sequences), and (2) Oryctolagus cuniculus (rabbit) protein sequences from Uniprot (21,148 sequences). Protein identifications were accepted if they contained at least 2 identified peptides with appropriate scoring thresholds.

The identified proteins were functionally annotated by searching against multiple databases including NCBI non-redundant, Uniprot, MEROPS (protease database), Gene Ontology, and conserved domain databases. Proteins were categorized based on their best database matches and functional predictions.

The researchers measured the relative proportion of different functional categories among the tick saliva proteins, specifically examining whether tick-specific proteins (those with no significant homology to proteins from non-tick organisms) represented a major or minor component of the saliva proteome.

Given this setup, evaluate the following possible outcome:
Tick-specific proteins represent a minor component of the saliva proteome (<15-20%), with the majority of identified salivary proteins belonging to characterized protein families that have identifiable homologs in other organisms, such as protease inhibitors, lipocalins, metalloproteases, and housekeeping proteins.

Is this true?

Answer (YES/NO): NO